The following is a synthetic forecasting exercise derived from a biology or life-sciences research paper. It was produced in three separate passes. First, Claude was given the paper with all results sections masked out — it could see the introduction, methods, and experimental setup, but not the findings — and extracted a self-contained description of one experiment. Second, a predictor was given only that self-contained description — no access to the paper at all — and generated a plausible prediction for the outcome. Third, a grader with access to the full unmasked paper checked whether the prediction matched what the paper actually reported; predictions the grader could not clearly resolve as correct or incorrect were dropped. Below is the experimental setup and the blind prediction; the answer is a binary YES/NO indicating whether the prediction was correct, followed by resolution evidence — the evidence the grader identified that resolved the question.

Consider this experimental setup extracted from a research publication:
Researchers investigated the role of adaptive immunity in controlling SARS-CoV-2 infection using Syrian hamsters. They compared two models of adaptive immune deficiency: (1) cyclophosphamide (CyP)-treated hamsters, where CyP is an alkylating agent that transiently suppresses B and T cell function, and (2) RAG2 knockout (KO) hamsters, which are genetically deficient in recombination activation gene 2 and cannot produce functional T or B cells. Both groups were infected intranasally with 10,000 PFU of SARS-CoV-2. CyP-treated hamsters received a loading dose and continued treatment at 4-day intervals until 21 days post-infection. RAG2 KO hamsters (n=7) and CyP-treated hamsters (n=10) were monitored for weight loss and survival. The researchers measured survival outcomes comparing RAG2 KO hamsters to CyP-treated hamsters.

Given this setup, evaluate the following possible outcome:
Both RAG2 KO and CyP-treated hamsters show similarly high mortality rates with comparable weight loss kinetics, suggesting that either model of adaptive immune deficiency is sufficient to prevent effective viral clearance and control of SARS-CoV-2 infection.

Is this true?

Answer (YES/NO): NO